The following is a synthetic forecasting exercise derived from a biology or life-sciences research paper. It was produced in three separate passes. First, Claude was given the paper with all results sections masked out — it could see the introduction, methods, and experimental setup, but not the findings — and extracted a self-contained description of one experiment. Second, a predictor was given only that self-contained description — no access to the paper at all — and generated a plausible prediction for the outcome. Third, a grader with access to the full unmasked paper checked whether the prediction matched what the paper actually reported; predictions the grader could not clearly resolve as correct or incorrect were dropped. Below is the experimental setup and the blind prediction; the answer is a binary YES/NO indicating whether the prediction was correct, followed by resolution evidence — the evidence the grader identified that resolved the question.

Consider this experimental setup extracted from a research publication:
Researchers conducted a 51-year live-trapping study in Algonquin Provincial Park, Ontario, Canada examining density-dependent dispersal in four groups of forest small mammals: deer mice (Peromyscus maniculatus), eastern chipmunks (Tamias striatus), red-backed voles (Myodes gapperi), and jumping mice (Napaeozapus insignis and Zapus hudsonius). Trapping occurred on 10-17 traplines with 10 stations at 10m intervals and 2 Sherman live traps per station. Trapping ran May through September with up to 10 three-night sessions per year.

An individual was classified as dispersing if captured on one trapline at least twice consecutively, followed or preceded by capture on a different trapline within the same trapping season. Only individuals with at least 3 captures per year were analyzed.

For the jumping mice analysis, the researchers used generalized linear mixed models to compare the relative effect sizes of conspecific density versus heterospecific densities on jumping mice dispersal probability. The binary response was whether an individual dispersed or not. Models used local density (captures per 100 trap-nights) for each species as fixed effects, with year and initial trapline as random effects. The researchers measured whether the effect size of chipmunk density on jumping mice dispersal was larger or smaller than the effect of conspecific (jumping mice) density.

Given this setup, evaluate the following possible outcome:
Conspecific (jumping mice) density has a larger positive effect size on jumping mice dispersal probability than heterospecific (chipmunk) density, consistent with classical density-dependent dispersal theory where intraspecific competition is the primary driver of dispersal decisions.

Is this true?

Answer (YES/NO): NO